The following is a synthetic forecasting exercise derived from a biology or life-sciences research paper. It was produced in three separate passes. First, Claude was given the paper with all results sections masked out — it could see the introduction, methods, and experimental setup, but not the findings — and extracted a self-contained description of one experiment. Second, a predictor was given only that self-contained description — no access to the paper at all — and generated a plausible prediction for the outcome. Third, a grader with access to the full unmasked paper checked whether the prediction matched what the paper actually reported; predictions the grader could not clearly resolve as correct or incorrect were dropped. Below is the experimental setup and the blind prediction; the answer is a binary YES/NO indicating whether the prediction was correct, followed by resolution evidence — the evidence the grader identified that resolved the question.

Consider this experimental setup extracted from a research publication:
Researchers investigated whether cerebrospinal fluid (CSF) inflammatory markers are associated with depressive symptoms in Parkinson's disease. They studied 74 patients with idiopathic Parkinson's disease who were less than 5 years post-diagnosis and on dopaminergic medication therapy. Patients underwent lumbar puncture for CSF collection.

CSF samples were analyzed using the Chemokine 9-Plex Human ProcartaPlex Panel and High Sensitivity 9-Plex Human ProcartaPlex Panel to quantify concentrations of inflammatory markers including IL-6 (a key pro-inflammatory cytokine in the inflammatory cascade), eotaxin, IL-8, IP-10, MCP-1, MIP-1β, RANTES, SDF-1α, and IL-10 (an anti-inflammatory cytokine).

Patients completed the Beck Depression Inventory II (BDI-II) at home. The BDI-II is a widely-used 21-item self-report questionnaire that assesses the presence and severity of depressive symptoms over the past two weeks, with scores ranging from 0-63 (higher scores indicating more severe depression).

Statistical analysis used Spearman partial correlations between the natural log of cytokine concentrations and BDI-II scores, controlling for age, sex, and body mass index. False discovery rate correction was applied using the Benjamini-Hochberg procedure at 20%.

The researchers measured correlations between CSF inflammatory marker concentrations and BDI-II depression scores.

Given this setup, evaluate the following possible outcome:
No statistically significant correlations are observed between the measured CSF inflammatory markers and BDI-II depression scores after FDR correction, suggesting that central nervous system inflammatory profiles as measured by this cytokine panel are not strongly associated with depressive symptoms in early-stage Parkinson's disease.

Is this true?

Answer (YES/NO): YES